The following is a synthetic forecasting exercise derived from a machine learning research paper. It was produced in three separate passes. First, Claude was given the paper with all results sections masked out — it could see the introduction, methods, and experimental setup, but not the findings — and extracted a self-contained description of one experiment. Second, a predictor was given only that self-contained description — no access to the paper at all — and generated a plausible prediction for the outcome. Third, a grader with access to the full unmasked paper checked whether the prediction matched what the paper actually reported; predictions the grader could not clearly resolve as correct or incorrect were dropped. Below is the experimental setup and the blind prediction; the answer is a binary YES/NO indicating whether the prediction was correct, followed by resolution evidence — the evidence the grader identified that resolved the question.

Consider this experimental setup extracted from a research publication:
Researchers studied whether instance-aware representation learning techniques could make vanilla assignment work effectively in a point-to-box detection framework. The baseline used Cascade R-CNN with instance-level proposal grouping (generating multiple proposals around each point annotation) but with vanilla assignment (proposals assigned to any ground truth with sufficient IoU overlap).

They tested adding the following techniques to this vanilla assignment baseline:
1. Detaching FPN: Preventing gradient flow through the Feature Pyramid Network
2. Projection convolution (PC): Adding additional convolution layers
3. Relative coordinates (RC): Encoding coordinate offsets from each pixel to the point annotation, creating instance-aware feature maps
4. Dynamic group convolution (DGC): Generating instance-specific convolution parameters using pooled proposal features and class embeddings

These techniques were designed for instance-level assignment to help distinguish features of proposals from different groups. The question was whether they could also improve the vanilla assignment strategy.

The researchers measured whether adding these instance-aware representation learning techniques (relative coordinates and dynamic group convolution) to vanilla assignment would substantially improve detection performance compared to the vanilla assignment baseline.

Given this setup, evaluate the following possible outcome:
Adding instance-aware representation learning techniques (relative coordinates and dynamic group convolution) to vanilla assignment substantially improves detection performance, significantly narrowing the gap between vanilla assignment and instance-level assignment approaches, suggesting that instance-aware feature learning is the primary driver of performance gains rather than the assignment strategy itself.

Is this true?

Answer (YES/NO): NO